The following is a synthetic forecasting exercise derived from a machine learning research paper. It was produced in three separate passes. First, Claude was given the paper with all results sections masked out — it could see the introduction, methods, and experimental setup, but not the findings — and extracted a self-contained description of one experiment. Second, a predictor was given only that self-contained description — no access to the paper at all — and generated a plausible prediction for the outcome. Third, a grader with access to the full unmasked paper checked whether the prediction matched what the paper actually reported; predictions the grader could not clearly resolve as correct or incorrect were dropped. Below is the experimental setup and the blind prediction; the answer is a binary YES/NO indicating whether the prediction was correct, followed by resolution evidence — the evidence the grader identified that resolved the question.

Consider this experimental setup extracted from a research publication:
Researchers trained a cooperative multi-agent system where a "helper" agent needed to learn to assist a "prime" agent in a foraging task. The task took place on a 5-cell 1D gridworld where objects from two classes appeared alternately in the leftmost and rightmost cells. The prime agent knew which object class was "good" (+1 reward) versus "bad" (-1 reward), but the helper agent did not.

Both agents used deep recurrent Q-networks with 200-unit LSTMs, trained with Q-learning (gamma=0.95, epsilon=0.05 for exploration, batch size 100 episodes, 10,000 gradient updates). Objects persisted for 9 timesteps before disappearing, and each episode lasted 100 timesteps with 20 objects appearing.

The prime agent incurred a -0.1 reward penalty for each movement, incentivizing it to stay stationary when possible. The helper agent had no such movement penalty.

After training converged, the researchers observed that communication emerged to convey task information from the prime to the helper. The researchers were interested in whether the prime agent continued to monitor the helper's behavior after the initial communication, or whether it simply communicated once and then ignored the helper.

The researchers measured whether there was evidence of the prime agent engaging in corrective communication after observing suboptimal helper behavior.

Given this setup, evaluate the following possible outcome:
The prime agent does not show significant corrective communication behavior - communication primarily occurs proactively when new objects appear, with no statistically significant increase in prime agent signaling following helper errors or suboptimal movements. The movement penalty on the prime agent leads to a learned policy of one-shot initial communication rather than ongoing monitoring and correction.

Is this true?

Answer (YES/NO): NO